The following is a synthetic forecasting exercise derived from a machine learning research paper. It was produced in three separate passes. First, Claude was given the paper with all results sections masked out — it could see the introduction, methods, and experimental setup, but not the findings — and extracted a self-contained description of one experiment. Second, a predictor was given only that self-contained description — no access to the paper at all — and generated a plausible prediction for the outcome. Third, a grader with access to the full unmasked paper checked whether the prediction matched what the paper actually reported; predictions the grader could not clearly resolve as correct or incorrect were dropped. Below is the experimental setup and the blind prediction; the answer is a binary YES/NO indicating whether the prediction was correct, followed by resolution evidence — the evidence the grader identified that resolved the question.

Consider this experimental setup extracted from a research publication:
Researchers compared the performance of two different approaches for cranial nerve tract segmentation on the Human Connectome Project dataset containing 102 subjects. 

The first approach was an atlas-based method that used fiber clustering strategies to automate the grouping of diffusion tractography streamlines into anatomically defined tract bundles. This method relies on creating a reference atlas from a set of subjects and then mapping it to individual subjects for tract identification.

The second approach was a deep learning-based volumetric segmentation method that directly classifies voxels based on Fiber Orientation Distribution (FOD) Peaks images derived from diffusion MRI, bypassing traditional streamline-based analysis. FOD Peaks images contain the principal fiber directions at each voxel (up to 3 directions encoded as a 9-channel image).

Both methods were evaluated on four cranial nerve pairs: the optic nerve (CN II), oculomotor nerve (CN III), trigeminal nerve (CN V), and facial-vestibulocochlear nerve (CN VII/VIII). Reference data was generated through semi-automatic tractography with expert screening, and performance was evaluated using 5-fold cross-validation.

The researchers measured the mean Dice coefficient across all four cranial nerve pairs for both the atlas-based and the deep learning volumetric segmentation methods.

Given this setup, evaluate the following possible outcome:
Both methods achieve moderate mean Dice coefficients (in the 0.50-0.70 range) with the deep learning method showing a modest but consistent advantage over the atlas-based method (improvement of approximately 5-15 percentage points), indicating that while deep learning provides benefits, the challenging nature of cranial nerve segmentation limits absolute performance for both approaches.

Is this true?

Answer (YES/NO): NO